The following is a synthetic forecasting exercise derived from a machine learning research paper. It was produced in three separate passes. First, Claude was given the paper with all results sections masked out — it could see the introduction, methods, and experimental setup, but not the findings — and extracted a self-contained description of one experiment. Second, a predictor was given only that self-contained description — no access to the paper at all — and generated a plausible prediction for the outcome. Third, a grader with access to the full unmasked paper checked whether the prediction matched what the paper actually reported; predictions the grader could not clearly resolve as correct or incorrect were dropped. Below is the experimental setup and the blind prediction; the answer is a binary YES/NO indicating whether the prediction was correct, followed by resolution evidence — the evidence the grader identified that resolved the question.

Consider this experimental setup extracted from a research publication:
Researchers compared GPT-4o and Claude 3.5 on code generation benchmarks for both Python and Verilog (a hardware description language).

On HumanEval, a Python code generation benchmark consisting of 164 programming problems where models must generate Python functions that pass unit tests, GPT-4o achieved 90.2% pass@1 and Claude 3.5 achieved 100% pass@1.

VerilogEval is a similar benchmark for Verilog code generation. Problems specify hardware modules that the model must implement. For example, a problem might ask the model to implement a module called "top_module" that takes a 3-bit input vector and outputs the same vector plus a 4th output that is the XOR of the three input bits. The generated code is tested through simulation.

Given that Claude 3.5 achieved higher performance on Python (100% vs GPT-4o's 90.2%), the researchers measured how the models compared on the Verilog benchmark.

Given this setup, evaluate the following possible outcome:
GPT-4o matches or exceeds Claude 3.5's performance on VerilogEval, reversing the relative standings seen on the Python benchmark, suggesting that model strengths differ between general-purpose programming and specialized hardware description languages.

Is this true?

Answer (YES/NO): NO